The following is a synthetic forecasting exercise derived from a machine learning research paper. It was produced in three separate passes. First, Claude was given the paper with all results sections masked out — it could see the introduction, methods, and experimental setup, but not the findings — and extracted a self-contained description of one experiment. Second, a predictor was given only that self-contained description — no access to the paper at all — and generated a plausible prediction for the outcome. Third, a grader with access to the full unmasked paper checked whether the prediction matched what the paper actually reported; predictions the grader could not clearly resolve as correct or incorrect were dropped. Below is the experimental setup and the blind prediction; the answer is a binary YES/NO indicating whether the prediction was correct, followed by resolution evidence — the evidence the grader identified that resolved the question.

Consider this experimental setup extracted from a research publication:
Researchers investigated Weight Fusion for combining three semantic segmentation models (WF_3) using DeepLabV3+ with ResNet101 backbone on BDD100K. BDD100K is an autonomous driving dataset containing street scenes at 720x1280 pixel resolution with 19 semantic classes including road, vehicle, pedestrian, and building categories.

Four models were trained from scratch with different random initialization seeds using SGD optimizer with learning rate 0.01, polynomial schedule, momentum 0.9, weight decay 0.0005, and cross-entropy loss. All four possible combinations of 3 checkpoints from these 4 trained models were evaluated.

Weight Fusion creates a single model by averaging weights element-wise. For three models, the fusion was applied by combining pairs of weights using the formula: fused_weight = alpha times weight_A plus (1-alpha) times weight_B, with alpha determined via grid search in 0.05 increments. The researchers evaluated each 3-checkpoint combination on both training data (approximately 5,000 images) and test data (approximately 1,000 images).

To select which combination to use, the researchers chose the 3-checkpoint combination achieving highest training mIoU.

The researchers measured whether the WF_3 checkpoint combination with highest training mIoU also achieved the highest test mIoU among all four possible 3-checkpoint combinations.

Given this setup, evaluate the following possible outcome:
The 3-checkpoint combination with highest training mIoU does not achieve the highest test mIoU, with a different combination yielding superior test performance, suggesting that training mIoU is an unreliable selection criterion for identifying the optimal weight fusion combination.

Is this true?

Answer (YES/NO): YES